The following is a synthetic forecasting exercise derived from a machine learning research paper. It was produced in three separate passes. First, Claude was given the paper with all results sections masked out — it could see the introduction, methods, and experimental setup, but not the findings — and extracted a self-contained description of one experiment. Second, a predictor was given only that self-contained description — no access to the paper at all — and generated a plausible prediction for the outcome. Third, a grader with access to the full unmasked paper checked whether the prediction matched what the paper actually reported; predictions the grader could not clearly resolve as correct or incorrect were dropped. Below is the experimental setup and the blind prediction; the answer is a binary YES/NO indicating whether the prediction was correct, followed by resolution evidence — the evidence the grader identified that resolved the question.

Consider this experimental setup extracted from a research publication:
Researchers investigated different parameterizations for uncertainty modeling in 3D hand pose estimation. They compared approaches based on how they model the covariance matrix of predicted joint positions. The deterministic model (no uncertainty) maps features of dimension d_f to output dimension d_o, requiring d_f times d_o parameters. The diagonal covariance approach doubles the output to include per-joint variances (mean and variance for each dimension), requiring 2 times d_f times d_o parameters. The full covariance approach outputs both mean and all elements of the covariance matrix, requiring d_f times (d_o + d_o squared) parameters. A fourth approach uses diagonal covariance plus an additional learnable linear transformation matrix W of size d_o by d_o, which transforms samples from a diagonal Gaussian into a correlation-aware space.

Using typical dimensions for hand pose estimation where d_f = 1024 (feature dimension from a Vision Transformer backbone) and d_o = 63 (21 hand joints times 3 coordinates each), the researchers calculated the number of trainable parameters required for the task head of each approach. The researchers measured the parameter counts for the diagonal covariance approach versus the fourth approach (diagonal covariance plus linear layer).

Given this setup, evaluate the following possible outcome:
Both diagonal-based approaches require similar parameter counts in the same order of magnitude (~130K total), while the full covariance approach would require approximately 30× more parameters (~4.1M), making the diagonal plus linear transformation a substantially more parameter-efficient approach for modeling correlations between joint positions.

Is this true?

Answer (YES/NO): YES